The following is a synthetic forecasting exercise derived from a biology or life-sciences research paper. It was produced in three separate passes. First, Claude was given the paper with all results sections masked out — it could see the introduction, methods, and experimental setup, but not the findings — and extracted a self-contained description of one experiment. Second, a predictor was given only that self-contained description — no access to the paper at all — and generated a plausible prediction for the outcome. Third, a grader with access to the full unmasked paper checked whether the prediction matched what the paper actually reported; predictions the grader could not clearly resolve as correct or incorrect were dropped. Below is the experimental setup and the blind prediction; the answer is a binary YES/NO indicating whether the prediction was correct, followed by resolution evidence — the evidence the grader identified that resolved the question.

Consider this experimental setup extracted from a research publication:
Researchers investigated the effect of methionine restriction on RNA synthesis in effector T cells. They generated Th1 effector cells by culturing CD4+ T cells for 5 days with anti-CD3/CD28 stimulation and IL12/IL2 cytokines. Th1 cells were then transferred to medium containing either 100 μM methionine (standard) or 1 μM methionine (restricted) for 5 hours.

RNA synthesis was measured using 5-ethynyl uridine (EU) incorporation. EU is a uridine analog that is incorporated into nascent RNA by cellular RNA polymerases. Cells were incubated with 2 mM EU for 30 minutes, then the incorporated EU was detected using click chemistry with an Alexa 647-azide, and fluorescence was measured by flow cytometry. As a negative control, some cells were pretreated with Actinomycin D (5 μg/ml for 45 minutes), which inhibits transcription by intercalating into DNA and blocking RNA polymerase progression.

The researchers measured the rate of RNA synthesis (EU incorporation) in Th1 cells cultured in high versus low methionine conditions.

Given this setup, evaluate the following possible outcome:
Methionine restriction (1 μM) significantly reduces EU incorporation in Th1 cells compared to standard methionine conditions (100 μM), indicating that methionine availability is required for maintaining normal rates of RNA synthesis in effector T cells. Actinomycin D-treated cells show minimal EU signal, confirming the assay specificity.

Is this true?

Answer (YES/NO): YES